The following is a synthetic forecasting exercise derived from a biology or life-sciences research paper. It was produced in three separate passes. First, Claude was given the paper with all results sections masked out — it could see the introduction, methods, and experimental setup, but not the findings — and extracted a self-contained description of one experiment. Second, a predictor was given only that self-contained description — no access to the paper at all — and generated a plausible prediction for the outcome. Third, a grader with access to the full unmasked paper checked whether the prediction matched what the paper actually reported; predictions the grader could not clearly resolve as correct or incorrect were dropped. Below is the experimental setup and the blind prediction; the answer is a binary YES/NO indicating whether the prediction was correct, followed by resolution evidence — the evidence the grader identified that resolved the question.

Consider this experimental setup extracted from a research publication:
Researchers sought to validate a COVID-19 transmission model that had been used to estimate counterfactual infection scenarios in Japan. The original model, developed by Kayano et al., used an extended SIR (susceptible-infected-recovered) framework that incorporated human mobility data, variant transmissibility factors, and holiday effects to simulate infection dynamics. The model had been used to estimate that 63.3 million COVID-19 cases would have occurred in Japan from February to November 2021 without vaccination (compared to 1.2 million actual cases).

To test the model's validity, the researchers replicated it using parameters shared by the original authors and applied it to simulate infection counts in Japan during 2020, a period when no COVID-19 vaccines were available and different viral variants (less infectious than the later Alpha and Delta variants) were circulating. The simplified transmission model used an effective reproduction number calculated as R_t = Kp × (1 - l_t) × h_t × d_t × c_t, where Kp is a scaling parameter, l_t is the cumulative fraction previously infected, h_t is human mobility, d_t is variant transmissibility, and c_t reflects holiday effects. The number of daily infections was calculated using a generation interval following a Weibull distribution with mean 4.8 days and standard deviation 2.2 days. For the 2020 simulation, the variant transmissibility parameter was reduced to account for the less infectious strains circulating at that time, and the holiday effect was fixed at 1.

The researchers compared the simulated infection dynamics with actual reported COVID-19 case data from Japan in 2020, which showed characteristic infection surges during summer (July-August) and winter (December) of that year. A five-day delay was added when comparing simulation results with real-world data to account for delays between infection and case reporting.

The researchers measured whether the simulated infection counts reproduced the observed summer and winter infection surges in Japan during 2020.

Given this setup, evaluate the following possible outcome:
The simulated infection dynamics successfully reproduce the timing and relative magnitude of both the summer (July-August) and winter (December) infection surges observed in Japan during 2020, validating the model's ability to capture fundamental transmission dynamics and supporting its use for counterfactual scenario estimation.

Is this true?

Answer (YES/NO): NO